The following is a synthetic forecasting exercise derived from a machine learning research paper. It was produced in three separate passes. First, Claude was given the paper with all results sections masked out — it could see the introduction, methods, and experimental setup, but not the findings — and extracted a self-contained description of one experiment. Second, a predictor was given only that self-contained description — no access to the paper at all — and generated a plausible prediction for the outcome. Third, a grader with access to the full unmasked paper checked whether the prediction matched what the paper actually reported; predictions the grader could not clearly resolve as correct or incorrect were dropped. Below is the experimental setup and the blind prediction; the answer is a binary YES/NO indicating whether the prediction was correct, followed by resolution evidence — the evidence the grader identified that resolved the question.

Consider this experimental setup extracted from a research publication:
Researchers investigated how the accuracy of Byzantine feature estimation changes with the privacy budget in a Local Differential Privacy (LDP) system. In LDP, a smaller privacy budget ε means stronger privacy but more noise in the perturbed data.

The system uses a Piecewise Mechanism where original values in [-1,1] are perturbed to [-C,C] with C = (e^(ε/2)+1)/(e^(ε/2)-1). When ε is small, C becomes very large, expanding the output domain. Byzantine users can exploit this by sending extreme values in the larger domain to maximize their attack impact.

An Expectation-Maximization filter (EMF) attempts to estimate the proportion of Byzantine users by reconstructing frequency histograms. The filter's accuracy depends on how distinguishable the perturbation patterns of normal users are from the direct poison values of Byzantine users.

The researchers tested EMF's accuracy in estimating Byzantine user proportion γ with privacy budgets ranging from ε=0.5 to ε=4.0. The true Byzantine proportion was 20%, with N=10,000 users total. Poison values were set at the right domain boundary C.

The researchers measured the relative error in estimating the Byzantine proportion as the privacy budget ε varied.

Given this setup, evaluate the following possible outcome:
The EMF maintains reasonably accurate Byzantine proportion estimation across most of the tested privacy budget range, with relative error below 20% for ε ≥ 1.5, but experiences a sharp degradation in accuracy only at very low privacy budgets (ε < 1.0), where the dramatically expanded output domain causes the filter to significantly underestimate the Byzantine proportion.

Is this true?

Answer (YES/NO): NO